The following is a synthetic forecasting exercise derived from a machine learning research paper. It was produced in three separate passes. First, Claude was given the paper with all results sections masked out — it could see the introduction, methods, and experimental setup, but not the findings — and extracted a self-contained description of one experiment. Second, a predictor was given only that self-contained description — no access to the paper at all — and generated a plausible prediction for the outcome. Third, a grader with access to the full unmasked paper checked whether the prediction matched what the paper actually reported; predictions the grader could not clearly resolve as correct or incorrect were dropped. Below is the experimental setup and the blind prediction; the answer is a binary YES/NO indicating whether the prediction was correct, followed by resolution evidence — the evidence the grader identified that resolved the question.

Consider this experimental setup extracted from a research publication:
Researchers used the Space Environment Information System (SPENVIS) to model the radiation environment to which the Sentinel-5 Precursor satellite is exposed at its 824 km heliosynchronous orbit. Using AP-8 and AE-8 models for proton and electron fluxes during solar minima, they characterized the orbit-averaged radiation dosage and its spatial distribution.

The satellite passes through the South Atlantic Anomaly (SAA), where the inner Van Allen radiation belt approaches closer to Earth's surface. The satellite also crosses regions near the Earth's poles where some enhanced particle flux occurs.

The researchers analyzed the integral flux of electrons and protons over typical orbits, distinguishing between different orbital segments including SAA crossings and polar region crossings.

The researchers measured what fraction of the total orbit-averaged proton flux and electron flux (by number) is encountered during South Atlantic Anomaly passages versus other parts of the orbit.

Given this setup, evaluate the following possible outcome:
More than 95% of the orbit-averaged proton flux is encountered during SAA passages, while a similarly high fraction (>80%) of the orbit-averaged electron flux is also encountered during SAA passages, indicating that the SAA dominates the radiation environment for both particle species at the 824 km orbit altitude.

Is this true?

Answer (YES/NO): YES